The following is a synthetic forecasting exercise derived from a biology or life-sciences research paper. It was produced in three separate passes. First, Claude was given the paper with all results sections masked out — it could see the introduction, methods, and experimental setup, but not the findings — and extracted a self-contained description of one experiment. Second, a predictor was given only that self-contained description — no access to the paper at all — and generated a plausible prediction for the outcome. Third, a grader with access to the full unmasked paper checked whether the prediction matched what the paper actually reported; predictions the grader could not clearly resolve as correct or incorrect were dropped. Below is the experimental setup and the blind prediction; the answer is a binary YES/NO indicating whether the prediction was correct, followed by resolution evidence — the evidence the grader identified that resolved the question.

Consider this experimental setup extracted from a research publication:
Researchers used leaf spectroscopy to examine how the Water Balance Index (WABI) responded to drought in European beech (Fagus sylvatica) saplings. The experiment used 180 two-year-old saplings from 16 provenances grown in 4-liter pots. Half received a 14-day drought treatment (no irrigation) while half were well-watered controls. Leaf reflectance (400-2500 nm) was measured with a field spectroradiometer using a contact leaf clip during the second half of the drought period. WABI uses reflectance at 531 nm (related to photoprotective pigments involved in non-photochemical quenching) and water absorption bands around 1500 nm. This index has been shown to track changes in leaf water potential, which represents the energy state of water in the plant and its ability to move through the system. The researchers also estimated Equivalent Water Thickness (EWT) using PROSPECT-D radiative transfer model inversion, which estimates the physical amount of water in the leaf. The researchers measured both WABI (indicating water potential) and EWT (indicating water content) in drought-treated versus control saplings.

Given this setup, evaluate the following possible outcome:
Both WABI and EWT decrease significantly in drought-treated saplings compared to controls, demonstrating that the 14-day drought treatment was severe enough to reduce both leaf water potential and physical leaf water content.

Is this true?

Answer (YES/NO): NO